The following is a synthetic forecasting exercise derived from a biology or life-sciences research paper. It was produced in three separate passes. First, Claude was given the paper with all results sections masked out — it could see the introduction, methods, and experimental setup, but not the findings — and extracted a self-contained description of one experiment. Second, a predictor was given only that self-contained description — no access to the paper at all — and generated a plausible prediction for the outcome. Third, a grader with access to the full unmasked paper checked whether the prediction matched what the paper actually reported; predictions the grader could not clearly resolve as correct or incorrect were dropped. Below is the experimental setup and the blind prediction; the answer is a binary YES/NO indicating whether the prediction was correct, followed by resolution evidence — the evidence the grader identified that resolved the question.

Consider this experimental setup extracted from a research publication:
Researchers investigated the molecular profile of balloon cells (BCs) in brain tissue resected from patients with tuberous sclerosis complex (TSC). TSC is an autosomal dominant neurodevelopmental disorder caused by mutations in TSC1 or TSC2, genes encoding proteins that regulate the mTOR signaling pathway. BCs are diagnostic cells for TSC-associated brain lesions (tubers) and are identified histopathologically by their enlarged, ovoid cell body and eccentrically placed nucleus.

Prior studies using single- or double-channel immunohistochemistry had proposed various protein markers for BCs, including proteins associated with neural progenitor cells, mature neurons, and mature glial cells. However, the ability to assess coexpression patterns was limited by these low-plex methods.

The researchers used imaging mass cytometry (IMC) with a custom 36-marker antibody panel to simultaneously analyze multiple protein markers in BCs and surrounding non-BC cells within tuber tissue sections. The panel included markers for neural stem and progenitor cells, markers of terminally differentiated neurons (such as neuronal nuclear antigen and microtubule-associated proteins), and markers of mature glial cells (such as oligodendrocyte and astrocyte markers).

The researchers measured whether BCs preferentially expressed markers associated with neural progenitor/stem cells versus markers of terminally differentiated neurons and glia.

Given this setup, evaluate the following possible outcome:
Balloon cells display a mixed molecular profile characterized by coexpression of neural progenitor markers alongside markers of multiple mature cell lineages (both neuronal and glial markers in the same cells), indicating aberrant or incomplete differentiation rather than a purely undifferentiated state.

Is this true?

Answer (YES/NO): NO